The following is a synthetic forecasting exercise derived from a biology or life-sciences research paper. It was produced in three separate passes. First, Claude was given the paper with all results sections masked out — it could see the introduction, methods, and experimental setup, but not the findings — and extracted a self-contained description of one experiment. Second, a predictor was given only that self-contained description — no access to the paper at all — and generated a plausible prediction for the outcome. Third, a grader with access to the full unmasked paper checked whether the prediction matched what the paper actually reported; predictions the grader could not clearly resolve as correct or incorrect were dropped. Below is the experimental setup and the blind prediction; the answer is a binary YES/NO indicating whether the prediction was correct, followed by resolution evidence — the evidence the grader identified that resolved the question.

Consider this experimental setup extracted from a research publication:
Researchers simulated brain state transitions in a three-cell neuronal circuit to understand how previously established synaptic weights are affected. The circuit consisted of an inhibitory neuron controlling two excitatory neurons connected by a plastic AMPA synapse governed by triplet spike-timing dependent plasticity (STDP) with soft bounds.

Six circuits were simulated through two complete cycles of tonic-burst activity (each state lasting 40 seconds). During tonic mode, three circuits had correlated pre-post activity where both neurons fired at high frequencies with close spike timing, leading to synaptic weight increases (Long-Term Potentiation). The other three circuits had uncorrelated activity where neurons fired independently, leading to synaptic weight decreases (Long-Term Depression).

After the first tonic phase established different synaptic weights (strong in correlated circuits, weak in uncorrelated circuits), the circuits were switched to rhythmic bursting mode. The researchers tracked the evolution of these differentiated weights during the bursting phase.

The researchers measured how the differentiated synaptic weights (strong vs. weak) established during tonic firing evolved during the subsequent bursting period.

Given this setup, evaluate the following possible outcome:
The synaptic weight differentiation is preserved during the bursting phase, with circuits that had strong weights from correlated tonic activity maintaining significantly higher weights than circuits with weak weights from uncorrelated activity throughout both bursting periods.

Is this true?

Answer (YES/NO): NO